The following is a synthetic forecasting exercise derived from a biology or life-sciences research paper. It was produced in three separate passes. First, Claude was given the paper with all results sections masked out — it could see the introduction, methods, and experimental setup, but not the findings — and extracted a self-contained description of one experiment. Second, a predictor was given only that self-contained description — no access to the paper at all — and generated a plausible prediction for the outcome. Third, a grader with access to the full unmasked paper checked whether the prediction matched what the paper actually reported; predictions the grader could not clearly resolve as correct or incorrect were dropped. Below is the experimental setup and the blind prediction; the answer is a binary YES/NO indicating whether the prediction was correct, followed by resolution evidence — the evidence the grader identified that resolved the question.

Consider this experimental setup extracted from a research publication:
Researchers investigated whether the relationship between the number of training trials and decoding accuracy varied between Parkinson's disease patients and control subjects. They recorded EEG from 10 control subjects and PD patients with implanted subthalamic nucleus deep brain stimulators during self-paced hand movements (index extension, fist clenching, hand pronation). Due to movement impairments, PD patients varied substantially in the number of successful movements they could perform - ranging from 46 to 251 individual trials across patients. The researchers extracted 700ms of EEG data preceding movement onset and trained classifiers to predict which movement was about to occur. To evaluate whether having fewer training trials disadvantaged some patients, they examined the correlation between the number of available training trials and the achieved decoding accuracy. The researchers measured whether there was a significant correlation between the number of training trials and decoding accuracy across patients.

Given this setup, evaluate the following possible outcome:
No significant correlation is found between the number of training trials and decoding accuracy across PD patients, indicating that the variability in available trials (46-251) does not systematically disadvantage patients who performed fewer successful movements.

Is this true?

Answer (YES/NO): YES